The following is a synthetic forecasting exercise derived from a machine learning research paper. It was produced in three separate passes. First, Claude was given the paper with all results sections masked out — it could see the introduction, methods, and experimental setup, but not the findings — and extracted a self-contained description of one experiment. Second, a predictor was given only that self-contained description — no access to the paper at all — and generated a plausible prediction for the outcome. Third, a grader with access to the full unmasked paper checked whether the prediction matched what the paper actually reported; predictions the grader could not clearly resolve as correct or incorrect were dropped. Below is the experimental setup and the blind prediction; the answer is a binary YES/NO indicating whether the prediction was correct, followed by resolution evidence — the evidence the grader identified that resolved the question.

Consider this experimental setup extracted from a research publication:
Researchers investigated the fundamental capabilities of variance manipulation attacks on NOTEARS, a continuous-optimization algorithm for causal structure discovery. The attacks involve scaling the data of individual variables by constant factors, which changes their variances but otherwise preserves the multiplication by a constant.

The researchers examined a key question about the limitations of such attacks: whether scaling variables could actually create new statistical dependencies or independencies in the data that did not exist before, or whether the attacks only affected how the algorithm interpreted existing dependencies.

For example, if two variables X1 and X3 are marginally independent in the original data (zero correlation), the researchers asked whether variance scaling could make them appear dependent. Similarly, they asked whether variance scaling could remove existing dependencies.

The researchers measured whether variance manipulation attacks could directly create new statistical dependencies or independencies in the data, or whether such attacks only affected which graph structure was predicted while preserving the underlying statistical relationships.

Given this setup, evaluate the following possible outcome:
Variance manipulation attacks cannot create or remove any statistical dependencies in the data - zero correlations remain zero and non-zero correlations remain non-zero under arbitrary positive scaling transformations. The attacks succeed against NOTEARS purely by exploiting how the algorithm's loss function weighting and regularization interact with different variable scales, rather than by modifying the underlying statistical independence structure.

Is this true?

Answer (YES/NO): YES